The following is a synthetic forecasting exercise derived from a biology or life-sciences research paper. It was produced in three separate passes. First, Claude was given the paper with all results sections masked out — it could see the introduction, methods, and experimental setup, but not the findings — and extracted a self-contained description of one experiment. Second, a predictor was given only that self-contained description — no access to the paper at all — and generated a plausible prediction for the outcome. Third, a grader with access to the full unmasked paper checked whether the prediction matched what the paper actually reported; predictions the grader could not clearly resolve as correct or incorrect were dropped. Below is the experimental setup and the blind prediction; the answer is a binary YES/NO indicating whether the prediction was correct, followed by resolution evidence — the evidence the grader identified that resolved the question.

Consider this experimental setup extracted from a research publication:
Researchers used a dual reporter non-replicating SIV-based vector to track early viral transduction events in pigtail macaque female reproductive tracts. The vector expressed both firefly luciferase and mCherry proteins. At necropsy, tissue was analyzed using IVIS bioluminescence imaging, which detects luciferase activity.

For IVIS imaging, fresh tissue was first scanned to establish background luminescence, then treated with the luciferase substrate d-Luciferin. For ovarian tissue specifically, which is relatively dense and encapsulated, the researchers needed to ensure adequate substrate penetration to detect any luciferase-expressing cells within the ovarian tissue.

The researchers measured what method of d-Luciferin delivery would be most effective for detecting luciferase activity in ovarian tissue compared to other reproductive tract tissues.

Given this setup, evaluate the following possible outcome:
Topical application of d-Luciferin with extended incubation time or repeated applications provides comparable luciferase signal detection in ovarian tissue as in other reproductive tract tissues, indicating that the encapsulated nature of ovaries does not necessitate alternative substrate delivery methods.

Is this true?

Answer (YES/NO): NO